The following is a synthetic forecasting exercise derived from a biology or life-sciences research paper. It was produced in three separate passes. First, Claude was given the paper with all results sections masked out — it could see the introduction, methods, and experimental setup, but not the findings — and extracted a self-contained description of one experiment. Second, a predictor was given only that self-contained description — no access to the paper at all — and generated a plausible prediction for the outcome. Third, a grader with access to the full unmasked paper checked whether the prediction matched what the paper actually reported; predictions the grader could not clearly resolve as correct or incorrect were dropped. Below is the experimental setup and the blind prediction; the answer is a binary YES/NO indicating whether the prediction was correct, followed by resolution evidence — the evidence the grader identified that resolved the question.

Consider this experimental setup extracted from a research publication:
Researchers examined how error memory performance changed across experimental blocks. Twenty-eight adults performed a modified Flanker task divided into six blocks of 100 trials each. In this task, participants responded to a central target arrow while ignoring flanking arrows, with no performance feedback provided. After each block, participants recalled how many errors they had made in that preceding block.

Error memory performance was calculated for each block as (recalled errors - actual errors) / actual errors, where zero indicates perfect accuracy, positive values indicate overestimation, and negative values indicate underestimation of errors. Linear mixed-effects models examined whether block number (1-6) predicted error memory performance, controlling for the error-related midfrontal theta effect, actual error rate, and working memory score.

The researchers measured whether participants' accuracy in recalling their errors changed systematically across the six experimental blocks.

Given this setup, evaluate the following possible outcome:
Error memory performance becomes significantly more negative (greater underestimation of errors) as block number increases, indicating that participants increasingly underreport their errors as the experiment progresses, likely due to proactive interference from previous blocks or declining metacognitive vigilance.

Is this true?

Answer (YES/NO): NO